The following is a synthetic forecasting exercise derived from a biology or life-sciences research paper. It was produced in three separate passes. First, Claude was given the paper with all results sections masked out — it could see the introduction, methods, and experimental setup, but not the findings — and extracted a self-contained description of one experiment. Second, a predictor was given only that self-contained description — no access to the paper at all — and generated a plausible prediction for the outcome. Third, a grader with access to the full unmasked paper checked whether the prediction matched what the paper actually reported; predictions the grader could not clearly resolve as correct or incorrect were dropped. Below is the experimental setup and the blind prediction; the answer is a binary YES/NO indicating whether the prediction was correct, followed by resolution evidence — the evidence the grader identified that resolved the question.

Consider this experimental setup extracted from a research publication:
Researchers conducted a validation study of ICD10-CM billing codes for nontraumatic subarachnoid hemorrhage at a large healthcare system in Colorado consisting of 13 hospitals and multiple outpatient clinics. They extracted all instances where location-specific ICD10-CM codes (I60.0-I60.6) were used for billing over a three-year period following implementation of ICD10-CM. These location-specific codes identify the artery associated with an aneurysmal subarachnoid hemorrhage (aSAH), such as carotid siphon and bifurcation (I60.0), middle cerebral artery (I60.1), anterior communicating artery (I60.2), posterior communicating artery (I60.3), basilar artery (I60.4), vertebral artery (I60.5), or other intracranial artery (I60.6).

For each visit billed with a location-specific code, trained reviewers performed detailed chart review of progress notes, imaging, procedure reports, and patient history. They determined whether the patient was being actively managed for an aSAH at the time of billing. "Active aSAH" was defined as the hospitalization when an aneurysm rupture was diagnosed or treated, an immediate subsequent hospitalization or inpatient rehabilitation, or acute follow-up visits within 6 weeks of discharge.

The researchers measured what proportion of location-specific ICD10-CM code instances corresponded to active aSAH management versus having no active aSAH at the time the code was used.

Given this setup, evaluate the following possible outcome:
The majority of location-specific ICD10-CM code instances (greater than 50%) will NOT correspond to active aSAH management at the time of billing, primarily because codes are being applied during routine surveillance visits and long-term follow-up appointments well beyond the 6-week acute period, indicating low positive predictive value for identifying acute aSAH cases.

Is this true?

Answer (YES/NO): NO